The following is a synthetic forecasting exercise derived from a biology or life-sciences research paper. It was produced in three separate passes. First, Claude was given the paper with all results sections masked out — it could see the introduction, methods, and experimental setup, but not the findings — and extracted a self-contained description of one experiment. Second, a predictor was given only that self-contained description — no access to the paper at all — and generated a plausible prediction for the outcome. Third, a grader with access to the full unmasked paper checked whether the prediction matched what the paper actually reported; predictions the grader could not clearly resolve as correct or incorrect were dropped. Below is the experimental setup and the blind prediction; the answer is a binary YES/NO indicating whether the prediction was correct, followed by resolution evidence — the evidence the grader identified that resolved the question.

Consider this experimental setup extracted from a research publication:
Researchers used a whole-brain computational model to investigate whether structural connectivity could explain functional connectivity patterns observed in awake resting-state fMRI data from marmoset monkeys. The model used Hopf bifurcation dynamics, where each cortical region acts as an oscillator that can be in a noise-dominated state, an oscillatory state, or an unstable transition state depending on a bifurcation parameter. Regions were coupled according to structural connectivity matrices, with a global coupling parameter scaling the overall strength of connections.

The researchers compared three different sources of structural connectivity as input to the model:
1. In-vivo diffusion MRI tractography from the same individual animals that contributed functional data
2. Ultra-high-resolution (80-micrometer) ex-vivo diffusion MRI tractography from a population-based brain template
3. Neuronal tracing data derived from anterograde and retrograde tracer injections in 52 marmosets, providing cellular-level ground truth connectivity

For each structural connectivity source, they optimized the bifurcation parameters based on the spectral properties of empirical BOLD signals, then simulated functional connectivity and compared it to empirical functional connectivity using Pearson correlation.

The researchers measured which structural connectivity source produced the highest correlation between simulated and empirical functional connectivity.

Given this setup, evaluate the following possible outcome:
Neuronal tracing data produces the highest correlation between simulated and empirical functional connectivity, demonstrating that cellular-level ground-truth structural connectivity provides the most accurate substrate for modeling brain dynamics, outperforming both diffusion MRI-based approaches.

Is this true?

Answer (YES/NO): NO